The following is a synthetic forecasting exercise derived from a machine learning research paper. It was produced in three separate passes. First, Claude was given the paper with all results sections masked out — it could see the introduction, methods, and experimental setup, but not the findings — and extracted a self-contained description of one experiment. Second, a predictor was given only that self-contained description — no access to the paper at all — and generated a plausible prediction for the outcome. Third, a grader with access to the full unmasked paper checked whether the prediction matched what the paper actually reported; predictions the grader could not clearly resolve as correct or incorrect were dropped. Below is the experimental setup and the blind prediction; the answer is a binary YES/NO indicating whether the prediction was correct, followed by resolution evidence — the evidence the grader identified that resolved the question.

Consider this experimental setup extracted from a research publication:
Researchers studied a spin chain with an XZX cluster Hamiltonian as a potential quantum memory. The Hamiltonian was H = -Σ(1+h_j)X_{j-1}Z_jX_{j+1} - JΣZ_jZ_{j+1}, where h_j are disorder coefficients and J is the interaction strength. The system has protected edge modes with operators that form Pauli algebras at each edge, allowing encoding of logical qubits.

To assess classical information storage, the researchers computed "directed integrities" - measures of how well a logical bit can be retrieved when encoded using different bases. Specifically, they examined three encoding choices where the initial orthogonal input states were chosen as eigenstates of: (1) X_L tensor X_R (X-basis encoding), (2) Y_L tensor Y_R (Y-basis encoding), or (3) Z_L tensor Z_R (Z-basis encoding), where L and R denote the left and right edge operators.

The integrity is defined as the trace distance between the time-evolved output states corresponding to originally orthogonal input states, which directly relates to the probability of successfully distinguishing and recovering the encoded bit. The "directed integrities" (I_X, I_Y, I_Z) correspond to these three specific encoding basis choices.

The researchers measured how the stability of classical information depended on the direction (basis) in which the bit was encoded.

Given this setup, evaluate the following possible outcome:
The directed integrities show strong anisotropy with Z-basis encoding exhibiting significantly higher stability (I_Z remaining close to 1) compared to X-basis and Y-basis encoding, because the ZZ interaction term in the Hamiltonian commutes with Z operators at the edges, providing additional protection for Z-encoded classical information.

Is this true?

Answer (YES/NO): NO